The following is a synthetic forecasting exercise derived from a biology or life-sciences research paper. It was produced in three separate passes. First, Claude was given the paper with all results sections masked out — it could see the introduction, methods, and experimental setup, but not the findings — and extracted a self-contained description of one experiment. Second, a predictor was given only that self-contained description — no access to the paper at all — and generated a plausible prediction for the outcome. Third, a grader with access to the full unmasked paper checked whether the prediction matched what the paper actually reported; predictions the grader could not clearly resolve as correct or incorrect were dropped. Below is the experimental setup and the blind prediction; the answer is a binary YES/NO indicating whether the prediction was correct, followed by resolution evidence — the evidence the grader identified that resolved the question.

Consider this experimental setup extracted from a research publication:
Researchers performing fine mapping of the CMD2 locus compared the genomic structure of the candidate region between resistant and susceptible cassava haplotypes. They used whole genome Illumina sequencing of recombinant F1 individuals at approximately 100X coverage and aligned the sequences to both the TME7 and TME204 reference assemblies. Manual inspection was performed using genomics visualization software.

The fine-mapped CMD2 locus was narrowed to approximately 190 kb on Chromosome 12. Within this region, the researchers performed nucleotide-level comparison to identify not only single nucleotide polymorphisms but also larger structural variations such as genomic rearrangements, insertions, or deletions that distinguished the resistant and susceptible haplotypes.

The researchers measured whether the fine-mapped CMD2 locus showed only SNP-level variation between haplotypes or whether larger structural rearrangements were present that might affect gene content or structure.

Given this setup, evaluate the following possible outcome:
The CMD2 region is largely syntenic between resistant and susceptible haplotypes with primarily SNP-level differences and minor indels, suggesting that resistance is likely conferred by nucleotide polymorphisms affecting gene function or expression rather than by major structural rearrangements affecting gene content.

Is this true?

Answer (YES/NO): NO